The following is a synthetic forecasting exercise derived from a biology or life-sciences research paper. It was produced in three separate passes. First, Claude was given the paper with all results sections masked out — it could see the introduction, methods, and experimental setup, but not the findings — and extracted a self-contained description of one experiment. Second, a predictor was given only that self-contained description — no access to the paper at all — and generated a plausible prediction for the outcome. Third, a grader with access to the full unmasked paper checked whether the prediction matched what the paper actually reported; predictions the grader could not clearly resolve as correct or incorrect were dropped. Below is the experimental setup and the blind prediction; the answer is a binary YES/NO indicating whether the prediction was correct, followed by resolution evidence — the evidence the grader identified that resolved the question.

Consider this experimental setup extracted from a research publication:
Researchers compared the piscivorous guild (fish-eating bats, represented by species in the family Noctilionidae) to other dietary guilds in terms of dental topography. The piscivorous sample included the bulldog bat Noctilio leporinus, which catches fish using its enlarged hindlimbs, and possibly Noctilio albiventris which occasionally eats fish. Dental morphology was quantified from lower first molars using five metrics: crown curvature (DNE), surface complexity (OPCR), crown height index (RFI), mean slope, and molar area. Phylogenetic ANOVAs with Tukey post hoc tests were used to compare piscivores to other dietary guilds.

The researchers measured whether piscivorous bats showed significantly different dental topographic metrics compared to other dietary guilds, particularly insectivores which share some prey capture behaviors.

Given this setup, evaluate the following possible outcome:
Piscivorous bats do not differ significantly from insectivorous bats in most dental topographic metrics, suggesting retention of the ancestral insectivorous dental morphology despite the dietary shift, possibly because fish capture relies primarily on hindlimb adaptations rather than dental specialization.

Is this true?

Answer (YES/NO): NO